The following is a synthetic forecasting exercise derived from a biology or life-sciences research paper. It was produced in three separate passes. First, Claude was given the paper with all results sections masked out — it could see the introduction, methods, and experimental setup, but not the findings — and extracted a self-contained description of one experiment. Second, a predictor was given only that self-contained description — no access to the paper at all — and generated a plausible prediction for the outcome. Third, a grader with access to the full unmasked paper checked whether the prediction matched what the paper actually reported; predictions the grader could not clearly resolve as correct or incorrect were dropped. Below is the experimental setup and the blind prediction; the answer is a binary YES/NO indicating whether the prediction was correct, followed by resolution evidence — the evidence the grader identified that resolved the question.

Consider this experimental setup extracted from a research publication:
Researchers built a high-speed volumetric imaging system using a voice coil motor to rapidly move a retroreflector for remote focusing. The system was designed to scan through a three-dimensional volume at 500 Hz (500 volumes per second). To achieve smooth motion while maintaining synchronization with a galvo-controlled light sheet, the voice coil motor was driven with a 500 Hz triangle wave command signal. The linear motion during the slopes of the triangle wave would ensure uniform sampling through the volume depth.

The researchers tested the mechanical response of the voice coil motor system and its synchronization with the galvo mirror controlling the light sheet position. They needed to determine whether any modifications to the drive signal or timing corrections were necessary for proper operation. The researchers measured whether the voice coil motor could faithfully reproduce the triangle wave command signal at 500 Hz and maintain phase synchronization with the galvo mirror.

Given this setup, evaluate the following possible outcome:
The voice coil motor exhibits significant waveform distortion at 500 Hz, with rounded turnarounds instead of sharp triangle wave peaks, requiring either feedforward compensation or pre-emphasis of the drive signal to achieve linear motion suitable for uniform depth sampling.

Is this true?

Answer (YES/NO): NO